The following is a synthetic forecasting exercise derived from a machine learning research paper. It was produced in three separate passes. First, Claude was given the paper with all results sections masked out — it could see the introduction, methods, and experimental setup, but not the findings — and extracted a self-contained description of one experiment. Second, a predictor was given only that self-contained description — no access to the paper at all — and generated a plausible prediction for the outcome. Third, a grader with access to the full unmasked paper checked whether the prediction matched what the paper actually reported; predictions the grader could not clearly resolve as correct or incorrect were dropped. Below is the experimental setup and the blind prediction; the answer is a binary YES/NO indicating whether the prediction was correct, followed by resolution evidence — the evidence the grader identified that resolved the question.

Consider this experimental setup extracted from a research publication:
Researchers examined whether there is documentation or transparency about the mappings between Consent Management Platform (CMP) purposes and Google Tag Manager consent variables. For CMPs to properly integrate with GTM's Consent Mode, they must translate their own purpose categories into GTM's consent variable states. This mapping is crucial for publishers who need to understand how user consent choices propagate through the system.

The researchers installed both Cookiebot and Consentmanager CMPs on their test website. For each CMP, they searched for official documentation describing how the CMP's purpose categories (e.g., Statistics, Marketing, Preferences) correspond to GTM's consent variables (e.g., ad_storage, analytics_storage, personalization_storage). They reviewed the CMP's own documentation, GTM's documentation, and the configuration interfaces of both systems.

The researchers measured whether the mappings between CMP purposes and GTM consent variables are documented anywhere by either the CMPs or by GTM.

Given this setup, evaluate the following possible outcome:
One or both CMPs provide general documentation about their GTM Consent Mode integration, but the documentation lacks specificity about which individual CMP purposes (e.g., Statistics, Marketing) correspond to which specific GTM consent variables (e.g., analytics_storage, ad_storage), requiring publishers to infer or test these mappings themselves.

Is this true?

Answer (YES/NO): NO